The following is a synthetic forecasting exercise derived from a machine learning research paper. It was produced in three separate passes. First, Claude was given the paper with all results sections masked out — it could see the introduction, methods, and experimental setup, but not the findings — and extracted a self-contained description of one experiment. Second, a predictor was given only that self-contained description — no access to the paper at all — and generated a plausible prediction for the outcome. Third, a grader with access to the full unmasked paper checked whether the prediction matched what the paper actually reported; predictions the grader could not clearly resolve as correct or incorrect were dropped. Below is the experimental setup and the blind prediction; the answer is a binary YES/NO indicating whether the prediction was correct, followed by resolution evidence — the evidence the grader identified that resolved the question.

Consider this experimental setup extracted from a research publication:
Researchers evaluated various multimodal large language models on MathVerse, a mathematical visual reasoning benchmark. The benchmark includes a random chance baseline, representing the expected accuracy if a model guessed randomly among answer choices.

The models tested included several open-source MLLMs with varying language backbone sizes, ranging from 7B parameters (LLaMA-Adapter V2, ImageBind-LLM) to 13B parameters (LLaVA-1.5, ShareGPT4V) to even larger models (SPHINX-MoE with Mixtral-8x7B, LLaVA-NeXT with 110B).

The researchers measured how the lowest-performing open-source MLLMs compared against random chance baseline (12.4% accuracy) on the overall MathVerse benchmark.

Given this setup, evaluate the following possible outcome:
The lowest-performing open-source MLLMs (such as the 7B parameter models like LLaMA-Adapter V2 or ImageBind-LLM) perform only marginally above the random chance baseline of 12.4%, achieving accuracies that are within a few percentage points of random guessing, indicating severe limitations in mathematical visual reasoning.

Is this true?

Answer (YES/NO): NO